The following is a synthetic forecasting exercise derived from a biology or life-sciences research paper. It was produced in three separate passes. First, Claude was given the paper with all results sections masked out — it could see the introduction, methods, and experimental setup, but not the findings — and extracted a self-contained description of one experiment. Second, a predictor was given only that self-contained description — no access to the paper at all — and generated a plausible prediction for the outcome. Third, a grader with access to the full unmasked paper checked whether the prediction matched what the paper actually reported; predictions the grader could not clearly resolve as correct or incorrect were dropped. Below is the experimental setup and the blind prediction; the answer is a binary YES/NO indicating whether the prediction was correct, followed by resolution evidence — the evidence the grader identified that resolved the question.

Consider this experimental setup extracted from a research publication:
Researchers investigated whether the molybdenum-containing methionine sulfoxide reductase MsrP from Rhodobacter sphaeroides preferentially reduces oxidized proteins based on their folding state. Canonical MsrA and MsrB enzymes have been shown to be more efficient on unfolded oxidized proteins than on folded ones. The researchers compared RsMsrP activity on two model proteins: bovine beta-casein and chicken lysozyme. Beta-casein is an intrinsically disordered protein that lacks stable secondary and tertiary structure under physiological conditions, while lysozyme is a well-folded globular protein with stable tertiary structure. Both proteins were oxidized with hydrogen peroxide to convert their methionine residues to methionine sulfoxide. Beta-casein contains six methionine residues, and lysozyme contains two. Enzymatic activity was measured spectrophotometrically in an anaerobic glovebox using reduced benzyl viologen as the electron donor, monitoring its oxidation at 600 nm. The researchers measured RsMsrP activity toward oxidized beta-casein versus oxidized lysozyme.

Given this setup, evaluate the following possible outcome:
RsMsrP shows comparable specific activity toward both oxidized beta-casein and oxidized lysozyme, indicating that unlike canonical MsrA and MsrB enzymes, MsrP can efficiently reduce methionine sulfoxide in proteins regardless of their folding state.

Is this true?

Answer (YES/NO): NO